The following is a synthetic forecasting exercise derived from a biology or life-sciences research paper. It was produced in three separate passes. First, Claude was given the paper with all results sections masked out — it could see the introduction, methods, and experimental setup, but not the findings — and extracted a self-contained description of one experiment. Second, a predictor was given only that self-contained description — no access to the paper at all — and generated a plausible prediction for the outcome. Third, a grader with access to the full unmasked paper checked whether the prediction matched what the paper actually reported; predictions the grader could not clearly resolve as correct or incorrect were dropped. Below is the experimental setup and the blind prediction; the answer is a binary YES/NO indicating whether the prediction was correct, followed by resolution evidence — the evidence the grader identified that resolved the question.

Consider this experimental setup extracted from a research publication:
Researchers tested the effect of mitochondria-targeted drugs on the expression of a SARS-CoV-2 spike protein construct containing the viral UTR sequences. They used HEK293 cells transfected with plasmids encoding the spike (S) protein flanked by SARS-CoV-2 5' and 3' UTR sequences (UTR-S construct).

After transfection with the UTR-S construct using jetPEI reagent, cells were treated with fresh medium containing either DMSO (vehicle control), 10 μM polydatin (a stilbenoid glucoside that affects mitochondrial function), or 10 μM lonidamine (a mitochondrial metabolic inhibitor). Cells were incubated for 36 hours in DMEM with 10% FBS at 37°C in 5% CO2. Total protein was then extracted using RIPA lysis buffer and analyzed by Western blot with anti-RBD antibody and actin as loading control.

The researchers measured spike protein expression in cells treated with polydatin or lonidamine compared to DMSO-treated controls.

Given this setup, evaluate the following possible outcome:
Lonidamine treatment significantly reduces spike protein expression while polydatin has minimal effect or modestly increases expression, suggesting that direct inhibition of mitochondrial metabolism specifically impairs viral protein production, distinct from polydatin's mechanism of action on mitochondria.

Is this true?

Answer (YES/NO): NO